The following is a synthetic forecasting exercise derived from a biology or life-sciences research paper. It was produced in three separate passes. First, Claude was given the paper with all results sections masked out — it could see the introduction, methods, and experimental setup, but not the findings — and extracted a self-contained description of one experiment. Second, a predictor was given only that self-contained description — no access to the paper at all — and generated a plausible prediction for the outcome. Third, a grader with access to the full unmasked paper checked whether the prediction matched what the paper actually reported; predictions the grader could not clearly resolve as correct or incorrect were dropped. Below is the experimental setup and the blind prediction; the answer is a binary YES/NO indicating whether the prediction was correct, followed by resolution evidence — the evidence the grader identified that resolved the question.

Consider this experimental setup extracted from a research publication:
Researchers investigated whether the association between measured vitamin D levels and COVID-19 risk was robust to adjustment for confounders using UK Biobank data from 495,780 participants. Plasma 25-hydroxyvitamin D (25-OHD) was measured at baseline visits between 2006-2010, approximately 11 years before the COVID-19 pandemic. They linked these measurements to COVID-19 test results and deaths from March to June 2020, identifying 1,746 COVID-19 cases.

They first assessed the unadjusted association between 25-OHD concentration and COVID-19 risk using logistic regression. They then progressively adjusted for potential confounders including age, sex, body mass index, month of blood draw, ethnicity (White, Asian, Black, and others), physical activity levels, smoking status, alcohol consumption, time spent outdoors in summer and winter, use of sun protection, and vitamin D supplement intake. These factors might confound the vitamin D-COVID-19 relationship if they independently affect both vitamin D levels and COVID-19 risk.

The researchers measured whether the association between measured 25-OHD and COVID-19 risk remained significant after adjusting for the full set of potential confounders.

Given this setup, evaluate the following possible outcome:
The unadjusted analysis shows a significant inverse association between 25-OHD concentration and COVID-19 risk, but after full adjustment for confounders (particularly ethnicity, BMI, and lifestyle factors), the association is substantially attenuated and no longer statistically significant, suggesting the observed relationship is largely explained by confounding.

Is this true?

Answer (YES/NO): YES